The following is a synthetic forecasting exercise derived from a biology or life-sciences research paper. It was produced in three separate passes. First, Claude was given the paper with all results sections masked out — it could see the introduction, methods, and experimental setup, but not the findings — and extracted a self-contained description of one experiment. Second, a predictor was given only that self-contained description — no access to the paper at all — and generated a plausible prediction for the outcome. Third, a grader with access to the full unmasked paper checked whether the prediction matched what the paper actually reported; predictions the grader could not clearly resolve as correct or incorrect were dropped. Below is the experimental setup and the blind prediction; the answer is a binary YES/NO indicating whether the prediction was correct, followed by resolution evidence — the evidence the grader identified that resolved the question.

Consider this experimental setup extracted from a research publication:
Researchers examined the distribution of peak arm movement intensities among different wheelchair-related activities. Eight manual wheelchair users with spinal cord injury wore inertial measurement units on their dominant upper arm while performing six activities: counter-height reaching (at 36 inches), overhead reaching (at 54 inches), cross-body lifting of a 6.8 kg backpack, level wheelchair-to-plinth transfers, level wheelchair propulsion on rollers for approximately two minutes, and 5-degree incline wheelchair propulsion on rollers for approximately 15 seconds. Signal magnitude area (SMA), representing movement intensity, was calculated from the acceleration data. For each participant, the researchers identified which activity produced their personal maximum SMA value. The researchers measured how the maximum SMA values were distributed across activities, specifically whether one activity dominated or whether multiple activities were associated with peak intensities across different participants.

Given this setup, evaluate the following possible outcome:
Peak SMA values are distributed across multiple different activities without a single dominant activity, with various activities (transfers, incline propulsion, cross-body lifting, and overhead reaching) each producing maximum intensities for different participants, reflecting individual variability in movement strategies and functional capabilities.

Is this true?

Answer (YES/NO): NO